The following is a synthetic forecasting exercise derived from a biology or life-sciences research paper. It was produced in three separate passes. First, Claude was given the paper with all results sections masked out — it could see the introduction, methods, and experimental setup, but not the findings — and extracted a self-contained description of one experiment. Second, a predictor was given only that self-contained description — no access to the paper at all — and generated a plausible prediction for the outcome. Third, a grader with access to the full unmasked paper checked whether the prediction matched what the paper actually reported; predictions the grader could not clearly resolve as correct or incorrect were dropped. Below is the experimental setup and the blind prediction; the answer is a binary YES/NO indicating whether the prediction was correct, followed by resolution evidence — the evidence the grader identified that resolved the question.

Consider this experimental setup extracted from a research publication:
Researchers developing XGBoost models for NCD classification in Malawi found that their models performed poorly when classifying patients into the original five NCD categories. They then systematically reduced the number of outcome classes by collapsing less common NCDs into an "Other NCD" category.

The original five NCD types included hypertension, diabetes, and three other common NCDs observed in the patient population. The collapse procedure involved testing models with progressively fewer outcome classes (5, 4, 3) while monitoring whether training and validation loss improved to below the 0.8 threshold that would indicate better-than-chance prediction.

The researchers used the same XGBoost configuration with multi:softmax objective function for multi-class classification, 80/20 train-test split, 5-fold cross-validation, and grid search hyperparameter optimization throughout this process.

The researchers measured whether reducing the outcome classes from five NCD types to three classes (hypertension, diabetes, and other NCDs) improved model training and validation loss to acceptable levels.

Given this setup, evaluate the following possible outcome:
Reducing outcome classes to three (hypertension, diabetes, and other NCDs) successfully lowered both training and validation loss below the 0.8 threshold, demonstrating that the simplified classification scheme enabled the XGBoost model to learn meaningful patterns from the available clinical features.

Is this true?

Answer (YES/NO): YES